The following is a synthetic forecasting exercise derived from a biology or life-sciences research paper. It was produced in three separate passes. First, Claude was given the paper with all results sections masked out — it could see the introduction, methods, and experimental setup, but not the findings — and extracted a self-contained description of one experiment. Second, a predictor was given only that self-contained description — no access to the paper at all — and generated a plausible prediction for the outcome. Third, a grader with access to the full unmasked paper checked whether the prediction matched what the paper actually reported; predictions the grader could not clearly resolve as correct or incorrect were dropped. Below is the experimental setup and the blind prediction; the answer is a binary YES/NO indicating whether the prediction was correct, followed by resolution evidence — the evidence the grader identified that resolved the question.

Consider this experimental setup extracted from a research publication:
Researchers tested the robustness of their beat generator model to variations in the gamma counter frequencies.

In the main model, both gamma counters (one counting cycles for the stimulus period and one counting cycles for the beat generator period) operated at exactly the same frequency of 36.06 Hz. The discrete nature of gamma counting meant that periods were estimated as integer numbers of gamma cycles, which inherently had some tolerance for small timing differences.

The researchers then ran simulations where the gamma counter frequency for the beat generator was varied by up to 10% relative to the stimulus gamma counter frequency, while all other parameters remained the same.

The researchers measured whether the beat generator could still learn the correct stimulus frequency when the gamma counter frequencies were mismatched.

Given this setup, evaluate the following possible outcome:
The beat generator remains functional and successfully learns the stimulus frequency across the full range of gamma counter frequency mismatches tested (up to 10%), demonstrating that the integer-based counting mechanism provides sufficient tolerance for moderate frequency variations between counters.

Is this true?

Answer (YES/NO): YES